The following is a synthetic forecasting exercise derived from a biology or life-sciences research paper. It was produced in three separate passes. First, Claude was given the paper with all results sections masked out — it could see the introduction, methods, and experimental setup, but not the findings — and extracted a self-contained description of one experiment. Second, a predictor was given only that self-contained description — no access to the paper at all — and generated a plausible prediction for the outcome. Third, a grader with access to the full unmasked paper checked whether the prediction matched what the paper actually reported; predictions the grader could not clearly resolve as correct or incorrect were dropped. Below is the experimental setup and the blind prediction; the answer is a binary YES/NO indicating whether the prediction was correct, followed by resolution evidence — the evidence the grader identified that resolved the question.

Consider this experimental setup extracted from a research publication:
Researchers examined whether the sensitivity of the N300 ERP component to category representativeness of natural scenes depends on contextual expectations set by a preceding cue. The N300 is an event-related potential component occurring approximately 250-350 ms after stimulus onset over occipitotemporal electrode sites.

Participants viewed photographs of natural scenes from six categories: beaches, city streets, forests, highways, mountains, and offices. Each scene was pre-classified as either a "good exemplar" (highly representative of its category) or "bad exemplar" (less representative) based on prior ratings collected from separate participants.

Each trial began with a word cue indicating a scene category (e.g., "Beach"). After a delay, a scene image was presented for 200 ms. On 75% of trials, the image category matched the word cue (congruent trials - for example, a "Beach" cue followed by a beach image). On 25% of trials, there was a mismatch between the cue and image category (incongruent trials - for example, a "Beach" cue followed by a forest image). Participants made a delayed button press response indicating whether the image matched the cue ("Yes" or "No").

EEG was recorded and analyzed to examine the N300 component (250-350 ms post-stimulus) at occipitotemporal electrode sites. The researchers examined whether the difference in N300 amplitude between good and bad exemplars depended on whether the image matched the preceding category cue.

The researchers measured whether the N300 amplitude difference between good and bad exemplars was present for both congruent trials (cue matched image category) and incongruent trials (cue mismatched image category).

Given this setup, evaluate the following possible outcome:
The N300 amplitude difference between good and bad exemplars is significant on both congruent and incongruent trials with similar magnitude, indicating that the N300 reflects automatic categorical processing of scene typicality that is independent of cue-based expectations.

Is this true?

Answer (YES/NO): NO